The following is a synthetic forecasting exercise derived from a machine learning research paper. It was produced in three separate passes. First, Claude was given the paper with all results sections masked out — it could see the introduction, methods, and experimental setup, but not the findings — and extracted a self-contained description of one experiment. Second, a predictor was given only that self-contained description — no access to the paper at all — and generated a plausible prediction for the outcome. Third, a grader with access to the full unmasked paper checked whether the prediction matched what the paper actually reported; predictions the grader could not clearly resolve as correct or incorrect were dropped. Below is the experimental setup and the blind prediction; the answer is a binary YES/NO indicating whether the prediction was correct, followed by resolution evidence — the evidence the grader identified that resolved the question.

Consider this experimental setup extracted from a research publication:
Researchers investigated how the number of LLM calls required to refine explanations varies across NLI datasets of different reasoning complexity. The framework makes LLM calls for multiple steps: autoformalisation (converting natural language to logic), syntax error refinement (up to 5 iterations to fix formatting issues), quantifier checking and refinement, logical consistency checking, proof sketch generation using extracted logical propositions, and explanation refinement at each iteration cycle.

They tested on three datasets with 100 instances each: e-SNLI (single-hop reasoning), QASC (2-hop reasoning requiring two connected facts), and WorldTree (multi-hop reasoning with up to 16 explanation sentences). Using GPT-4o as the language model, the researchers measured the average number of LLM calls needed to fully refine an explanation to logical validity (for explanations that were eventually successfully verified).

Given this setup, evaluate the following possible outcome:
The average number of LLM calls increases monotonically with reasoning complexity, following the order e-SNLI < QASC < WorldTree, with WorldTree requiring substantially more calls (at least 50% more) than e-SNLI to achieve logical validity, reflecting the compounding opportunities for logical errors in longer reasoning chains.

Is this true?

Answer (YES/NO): YES